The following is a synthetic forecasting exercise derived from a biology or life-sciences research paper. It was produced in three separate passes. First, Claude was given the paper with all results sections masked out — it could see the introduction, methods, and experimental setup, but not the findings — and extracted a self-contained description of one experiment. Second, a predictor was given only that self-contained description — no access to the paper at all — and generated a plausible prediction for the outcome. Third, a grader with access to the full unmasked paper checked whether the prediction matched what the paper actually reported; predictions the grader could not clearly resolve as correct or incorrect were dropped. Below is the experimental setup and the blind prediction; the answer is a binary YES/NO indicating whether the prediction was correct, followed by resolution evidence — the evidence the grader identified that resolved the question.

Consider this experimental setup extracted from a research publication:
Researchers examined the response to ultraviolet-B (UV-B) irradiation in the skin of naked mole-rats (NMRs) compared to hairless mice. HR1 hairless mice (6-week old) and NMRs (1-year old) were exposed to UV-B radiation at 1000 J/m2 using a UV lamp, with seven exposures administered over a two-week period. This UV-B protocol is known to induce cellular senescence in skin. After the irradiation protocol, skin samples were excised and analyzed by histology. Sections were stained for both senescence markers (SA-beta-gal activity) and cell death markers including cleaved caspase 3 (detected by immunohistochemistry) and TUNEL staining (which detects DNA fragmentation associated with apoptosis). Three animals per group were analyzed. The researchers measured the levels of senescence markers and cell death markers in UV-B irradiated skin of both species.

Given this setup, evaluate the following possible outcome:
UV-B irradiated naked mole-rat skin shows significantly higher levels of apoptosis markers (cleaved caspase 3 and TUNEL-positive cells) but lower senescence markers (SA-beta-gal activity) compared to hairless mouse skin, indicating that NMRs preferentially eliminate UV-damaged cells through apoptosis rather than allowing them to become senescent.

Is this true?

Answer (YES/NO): YES